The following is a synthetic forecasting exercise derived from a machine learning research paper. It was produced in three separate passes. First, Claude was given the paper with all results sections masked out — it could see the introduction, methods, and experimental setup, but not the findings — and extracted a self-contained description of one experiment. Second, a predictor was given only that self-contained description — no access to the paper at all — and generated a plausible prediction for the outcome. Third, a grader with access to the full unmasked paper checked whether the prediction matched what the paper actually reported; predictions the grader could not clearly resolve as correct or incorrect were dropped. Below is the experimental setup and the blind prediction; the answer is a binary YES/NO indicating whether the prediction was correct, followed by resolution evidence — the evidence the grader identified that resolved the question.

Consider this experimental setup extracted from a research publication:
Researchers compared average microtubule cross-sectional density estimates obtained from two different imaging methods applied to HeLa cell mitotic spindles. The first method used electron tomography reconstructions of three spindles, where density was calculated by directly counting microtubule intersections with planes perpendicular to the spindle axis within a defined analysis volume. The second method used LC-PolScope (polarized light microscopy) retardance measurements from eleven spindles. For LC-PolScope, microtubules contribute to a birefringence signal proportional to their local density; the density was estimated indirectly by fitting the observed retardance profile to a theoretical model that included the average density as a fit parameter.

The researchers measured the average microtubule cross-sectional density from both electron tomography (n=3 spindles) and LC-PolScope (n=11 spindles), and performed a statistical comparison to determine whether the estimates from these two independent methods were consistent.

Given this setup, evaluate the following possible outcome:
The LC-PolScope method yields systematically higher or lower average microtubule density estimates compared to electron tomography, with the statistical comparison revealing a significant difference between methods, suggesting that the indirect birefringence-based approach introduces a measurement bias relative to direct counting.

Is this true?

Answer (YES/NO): NO